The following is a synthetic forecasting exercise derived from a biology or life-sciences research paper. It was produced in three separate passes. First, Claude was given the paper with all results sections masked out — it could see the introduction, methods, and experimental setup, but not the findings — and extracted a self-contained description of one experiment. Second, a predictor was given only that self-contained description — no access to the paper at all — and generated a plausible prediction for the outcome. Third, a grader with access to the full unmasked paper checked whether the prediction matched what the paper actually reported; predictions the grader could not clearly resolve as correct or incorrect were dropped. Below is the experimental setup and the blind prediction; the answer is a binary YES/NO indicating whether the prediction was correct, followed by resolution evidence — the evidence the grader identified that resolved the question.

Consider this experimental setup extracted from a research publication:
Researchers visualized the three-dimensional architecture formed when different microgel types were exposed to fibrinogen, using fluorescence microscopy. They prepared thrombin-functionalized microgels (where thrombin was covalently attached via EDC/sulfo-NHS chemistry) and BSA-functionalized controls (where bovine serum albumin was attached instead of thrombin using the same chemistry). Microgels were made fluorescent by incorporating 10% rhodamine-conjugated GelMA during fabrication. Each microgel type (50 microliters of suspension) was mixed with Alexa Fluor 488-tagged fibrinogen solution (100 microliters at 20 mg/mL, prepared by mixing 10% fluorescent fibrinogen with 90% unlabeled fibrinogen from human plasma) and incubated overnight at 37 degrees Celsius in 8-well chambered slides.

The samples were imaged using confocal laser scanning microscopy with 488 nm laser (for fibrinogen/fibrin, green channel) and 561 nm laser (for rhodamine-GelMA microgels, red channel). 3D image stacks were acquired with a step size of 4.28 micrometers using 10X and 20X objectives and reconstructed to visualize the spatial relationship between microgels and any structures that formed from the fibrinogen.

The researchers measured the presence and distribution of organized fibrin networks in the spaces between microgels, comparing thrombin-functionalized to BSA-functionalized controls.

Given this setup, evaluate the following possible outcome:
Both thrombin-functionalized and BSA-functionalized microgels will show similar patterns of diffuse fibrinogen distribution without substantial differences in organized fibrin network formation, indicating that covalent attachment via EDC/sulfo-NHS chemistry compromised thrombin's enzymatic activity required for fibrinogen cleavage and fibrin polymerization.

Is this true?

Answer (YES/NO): NO